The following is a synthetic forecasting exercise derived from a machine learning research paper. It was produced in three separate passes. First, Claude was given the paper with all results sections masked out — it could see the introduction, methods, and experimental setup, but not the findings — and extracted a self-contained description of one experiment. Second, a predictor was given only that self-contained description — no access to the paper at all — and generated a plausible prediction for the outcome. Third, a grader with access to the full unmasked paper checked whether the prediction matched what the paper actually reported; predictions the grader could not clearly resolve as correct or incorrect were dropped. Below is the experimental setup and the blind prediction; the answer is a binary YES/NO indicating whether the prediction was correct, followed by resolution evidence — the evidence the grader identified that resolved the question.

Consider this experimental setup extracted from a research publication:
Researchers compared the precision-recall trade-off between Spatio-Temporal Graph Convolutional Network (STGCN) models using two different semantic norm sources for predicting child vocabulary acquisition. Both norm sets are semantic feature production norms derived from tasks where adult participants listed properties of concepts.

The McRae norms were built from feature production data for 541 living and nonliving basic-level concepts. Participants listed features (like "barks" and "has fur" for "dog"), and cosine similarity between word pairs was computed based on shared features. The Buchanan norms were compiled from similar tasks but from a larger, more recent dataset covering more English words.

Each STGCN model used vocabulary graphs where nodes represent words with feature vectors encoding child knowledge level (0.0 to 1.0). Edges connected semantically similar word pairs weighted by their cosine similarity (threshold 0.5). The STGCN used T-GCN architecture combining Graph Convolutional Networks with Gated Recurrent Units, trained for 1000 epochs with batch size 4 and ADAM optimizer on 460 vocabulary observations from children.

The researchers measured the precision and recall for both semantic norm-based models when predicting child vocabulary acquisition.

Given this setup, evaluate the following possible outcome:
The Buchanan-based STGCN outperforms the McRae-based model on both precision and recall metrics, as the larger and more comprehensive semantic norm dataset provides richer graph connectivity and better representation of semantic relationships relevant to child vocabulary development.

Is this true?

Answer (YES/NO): NO